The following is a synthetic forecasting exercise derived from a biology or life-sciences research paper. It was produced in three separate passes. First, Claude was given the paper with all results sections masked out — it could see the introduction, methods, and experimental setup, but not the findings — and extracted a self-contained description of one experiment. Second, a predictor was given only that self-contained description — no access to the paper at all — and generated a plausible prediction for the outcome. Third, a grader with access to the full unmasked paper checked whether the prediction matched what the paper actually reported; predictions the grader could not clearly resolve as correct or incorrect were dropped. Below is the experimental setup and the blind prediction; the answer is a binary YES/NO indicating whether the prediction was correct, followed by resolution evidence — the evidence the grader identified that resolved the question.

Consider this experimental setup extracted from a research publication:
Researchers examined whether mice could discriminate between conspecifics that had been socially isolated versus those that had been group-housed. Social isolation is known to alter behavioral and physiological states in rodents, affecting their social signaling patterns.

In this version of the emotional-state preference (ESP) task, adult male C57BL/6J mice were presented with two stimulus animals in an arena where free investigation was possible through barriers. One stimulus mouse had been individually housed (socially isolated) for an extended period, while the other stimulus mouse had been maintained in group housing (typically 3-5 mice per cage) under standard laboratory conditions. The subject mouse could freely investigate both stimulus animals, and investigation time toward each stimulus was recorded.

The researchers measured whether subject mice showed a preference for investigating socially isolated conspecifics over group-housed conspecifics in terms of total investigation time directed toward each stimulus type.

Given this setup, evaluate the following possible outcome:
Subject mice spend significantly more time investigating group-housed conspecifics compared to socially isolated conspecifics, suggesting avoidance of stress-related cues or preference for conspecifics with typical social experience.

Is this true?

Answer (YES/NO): NO